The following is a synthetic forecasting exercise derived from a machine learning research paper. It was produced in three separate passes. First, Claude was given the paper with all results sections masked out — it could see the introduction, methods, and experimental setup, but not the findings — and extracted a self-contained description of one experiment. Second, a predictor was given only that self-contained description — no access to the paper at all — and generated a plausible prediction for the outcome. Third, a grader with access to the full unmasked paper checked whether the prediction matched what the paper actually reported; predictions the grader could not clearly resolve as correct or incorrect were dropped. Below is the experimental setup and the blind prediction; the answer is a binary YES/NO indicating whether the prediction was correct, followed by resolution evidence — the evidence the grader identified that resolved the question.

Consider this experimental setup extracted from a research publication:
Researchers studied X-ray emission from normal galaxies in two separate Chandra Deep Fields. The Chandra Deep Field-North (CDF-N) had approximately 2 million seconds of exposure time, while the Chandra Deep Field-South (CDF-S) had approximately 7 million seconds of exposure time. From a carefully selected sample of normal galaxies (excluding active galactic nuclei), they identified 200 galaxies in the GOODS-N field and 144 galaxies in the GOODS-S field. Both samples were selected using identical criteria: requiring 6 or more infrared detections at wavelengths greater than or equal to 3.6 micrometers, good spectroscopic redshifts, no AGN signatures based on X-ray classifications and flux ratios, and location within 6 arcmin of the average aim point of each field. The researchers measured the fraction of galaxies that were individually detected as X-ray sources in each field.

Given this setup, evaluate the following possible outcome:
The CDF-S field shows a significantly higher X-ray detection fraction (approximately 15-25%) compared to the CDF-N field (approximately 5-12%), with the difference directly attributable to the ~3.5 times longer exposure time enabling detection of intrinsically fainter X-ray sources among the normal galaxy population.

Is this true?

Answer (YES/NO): NO